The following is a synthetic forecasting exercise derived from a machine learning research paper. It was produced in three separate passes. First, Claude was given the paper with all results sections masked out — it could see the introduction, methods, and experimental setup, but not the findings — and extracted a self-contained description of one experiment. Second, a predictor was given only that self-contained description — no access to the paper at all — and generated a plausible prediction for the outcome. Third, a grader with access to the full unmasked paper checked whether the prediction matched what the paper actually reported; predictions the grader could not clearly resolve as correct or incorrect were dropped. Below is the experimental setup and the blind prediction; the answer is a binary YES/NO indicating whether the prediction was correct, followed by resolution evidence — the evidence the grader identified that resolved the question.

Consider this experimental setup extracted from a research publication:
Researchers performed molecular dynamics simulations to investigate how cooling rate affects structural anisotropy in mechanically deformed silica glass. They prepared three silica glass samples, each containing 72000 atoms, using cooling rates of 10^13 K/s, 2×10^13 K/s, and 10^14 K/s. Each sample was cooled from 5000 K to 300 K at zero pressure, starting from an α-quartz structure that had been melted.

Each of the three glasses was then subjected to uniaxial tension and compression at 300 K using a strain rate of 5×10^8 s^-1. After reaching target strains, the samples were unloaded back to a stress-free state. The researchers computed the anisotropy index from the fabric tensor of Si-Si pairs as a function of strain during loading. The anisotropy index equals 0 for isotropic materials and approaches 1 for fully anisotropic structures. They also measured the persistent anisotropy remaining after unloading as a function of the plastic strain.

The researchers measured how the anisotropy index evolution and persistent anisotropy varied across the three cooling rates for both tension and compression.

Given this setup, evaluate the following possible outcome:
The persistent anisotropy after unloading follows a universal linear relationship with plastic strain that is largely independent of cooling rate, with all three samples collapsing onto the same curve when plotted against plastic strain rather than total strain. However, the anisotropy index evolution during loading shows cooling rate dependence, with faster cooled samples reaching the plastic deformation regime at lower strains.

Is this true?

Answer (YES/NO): NO